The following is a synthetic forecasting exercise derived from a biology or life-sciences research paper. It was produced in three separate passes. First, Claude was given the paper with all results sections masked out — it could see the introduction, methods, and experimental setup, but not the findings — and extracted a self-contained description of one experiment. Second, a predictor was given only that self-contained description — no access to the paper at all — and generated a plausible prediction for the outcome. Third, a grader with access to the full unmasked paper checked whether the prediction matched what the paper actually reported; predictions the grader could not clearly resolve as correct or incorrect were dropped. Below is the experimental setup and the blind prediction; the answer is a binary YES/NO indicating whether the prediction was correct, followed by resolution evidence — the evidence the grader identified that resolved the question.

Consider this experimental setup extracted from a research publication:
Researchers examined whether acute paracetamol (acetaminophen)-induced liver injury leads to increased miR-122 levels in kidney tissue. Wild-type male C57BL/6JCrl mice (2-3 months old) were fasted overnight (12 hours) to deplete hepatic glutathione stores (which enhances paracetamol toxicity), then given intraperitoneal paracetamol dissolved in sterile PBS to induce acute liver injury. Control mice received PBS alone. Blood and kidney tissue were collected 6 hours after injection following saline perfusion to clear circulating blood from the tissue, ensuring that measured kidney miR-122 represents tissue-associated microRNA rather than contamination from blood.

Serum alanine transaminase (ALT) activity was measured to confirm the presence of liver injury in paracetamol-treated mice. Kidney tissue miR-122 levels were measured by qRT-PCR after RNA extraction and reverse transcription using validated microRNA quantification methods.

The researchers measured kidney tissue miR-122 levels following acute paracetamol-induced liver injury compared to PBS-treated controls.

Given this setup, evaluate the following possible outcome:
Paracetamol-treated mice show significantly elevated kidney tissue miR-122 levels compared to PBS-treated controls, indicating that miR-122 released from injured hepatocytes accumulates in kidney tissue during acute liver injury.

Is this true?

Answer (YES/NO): YES